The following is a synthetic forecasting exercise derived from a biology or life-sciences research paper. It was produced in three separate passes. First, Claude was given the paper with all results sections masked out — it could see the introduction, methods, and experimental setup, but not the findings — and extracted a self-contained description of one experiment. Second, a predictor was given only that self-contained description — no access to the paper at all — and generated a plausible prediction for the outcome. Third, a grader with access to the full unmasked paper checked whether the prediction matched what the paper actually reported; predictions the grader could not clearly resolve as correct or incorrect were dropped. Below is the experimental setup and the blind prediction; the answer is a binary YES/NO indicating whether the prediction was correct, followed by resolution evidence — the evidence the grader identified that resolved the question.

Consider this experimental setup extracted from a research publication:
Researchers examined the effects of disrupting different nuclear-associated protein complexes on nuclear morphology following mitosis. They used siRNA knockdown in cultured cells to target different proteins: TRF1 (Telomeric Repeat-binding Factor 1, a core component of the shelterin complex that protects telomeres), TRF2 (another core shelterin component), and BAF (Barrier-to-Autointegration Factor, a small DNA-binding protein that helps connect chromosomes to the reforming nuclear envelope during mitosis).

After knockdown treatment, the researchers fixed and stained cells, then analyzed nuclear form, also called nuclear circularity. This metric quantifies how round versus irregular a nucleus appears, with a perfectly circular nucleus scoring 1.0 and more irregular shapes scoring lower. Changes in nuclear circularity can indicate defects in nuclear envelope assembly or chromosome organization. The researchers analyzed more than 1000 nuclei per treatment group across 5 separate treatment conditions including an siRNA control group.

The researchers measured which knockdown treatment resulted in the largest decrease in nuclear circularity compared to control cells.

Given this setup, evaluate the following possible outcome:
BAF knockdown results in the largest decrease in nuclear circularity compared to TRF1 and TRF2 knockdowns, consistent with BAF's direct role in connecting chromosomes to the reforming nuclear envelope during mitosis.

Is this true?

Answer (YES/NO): YES